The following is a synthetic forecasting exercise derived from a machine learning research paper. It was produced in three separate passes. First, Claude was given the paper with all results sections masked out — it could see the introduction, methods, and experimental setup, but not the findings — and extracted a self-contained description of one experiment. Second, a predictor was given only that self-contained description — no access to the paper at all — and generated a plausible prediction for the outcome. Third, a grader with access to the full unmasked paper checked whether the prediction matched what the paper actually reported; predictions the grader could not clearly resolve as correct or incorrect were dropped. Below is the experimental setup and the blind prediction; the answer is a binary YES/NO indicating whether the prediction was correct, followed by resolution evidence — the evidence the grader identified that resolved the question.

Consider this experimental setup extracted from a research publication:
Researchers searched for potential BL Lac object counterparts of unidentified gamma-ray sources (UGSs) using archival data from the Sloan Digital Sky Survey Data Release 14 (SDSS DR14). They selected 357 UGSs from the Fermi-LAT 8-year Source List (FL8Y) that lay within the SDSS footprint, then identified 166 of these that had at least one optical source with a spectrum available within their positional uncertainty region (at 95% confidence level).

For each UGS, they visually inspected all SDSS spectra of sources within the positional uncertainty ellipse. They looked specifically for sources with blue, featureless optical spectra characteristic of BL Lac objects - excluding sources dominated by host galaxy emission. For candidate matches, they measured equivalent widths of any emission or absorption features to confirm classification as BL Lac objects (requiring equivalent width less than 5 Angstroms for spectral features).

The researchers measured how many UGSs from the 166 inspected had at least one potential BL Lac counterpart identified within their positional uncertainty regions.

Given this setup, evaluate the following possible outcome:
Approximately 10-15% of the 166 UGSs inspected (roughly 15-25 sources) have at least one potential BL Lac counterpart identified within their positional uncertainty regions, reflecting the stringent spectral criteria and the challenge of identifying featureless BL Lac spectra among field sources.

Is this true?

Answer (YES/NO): YES